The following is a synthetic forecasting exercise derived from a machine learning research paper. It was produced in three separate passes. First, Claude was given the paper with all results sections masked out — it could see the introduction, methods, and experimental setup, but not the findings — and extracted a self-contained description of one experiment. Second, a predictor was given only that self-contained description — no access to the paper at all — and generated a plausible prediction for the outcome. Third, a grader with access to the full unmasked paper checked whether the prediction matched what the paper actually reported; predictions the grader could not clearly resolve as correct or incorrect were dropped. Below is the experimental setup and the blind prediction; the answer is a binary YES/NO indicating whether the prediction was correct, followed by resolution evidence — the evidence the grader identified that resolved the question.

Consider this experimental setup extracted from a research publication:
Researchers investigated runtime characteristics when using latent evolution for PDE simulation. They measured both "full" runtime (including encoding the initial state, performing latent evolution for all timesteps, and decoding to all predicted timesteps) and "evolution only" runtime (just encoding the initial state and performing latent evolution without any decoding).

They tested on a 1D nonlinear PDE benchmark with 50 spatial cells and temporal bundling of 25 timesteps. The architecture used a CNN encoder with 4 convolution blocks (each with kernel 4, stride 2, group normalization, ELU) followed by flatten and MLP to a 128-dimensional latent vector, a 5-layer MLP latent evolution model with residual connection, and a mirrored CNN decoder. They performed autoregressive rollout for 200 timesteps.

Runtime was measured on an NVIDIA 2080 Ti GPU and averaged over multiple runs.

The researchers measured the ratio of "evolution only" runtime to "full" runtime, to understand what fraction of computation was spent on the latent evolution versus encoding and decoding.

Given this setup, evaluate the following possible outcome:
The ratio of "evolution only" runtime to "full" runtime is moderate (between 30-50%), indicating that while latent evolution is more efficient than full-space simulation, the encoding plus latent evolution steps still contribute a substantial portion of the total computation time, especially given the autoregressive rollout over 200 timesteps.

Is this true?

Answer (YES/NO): YES